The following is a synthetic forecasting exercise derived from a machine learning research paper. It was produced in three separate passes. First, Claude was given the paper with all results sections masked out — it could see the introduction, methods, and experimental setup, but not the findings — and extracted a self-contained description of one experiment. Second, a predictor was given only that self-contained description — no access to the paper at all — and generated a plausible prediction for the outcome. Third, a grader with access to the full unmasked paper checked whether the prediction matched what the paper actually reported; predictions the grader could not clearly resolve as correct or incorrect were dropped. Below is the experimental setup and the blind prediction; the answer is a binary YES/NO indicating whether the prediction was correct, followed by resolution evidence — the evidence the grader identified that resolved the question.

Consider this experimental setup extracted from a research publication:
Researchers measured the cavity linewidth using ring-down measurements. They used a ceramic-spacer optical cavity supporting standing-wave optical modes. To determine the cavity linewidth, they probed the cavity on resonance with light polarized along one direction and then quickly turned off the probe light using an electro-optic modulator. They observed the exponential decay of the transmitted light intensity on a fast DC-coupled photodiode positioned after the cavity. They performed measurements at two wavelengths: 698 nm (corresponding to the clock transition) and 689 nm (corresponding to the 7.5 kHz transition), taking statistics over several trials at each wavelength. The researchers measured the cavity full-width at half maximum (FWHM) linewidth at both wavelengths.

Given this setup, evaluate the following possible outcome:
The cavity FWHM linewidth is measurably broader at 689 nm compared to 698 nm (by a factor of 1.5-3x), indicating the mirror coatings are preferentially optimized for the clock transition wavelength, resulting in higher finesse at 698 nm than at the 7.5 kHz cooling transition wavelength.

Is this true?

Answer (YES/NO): NO